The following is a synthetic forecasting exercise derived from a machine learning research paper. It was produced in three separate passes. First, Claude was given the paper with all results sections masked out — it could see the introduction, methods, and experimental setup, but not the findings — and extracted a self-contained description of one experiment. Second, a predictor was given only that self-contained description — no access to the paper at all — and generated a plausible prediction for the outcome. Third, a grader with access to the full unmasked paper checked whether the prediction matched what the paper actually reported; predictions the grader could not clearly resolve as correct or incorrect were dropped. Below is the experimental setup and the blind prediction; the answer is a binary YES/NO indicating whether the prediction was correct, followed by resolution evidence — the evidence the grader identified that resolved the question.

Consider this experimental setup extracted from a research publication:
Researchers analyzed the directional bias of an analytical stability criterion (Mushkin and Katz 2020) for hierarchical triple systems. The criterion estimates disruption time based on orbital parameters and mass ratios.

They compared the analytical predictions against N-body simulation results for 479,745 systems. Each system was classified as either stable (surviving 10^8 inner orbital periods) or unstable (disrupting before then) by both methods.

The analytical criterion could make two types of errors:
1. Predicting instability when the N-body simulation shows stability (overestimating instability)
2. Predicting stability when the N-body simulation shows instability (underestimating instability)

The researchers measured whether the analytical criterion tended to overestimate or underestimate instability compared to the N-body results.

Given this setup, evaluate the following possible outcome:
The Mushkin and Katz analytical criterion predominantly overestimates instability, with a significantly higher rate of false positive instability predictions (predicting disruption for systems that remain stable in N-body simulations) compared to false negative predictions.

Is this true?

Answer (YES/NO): YES